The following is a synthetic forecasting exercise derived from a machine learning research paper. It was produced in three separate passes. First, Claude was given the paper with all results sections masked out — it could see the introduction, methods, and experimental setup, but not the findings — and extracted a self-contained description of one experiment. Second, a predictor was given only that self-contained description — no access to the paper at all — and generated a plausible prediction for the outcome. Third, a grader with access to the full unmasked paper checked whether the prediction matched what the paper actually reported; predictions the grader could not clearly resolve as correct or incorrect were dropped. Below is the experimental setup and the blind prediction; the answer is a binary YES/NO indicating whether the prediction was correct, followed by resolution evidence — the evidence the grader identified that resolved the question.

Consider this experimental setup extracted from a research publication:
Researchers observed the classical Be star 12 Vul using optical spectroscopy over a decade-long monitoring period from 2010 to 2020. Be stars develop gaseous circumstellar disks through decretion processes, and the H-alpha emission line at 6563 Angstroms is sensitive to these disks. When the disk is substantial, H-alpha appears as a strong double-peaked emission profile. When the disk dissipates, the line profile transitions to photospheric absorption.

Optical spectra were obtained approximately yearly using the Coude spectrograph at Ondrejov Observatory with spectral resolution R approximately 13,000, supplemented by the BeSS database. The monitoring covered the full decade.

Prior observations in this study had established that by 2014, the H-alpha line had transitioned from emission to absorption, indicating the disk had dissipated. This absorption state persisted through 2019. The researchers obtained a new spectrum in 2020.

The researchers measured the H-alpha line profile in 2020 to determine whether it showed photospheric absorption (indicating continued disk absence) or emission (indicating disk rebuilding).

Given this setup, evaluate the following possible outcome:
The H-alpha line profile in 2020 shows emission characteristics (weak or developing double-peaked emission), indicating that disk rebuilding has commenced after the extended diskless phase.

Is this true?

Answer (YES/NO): YES